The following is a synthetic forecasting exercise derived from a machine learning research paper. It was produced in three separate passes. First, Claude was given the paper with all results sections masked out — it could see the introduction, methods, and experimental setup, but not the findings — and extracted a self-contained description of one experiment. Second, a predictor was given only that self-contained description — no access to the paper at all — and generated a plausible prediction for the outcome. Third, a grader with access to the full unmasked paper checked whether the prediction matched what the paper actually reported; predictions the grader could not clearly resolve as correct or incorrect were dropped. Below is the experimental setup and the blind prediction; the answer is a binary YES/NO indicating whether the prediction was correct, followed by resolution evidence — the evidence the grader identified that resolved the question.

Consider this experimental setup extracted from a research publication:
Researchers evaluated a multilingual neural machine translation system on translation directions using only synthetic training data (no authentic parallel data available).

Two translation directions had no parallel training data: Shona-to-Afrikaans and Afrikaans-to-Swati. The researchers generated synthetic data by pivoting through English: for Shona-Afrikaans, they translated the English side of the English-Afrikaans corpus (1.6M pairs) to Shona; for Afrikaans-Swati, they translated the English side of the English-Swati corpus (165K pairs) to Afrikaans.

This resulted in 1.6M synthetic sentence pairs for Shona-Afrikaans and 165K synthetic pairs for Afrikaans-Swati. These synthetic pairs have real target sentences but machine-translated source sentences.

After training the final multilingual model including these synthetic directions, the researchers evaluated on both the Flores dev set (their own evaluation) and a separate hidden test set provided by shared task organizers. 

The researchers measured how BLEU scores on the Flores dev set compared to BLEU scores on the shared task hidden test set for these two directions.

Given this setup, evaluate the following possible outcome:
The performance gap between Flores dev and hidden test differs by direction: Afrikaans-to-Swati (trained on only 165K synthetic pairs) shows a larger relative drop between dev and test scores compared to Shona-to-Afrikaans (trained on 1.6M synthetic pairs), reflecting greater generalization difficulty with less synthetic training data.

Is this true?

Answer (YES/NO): NO